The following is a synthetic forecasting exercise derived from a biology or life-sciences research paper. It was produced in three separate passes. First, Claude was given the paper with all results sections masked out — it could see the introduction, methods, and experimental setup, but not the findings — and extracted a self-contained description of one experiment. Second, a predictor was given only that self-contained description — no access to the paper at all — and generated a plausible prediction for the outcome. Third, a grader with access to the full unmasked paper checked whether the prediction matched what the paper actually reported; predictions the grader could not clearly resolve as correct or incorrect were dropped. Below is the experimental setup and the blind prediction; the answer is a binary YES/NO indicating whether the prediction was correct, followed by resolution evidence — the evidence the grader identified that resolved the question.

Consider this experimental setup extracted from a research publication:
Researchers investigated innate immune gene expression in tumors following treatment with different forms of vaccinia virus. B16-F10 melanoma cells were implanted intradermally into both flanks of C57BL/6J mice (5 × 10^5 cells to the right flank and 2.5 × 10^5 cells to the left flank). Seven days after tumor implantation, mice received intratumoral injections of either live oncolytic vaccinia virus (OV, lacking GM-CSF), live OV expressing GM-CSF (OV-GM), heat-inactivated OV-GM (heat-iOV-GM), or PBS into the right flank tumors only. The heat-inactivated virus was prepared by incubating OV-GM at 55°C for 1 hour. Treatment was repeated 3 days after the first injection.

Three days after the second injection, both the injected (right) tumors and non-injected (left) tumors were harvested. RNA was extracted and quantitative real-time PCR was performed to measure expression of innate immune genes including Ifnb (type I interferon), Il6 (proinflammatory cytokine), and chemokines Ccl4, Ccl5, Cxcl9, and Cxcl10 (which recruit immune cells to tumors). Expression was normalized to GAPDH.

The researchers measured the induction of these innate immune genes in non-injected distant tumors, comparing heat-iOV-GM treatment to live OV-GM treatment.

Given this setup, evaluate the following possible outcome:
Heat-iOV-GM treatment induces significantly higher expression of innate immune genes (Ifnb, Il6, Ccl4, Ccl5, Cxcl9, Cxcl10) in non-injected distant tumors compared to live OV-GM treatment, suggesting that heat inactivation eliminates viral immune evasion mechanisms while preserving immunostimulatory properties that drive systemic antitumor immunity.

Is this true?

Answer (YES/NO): YES